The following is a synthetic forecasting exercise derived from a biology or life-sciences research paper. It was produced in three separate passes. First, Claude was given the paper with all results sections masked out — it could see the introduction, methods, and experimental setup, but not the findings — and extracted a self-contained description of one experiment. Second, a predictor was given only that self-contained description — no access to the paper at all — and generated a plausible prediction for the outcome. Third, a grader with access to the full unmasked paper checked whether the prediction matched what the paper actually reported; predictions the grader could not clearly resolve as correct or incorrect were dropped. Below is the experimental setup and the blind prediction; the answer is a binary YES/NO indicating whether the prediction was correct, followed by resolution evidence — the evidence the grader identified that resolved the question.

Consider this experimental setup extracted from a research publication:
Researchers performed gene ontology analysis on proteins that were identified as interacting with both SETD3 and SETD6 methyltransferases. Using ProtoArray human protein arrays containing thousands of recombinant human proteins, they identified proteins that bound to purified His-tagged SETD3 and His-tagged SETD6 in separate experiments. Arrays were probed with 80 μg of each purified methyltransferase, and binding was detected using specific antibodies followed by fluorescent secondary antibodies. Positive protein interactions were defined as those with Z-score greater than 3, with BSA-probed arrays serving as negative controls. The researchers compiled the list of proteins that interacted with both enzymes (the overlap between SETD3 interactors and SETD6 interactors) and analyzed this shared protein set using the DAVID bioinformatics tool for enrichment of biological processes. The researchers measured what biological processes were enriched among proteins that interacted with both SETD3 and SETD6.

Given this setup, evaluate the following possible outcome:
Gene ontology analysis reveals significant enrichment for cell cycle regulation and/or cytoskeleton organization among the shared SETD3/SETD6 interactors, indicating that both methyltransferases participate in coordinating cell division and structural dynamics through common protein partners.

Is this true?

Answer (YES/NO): NO